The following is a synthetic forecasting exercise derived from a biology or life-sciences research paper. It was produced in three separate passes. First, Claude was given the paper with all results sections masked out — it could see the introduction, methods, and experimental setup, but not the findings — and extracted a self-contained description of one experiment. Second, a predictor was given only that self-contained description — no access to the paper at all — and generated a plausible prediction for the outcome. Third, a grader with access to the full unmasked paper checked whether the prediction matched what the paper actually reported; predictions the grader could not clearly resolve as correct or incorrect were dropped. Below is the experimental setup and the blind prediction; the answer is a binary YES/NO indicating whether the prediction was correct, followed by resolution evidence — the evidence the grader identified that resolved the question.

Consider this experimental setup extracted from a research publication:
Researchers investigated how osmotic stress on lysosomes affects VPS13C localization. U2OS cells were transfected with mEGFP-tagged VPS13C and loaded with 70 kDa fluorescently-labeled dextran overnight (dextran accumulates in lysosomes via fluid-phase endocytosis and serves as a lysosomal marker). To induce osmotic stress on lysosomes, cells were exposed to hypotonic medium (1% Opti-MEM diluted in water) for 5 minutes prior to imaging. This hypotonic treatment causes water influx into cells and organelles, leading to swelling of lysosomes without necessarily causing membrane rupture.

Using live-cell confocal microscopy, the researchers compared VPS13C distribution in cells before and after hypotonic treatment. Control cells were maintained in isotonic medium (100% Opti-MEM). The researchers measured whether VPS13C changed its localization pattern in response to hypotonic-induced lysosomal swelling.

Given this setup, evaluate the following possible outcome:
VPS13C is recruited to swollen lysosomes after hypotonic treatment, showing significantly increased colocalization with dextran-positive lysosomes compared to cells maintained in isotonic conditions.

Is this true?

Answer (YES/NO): YES